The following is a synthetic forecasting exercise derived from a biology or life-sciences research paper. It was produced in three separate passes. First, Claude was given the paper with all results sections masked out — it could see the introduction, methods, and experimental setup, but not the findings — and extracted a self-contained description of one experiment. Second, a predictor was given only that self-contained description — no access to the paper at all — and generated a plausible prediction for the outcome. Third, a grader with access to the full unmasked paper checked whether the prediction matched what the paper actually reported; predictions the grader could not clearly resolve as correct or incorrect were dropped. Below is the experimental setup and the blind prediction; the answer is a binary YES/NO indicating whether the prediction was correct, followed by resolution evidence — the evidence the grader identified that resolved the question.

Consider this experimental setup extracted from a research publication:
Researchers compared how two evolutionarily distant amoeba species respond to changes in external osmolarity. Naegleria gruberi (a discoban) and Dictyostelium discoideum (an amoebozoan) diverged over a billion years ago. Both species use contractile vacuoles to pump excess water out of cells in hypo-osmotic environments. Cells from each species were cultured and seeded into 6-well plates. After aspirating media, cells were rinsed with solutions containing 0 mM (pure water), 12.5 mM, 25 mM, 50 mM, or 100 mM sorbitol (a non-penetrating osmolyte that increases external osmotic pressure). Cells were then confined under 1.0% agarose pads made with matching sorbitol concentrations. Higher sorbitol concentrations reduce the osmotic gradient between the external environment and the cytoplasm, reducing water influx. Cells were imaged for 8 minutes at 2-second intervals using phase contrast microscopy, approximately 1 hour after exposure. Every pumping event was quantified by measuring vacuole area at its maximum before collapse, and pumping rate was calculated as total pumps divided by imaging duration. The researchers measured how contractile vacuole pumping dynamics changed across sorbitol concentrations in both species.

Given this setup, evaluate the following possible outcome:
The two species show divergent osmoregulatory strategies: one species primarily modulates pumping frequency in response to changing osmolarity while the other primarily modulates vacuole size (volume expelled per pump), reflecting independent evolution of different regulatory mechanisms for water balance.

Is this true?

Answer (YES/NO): YES